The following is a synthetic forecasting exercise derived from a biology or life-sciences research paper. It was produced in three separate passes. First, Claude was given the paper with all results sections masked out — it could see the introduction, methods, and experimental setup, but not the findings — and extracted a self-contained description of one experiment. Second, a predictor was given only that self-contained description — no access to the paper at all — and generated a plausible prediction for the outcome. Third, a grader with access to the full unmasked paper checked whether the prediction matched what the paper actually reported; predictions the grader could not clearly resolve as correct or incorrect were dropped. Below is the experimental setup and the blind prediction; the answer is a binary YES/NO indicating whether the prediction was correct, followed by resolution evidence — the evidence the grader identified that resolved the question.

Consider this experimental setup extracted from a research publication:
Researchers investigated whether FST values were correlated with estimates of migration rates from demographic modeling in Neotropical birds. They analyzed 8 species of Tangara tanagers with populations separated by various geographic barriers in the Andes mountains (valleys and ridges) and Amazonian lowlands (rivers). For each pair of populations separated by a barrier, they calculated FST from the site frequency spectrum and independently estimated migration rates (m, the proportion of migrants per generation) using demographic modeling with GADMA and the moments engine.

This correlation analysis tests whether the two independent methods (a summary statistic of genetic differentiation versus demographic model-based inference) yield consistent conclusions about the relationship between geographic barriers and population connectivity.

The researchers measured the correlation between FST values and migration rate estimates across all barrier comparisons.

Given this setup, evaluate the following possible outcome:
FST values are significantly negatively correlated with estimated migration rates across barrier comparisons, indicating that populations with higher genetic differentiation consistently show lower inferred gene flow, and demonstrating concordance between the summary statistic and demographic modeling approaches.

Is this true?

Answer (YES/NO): YES